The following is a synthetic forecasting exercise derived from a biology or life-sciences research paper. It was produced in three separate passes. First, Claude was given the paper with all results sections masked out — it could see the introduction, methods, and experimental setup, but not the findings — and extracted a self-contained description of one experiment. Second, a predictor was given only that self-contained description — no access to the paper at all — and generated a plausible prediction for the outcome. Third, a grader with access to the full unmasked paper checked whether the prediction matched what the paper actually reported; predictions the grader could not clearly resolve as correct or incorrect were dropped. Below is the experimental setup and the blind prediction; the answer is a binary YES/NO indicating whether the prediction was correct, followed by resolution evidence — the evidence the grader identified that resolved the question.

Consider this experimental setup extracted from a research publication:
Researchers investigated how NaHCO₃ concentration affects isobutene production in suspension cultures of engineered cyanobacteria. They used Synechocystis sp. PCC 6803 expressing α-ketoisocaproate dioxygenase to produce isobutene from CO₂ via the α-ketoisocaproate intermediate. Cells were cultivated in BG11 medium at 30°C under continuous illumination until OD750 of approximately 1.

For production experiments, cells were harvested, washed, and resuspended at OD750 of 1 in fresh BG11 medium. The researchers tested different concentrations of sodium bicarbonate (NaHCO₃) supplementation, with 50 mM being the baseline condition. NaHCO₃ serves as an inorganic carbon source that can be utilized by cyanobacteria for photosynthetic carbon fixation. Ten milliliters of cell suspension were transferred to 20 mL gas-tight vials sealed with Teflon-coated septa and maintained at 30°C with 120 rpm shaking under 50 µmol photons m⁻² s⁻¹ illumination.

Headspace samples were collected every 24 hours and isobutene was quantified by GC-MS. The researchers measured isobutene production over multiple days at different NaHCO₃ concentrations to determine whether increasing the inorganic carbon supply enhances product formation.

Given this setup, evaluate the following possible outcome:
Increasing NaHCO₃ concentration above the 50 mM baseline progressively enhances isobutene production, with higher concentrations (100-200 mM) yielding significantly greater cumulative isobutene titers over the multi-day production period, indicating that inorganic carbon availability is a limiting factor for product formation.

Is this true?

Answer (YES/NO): NO